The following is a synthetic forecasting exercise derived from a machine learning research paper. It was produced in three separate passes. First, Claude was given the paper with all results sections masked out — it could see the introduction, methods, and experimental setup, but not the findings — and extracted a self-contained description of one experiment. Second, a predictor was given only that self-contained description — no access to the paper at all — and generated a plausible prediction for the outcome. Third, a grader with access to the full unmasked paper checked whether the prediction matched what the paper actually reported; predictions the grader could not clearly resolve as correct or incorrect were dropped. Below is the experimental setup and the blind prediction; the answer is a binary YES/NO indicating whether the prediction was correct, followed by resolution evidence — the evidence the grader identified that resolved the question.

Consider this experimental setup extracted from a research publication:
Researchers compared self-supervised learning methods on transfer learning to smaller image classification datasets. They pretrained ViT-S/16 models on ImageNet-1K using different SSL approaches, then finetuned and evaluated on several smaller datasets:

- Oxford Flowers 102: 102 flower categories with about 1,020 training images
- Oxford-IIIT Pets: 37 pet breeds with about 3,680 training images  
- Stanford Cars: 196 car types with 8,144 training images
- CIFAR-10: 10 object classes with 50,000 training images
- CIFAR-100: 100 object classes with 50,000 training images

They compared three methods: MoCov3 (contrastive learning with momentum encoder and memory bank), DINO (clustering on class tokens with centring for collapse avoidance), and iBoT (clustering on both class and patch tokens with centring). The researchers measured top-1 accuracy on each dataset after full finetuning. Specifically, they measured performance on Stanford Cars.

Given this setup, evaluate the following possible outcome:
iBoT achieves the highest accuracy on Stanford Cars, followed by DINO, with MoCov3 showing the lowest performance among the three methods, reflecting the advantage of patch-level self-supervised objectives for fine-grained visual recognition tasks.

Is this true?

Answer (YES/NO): YES